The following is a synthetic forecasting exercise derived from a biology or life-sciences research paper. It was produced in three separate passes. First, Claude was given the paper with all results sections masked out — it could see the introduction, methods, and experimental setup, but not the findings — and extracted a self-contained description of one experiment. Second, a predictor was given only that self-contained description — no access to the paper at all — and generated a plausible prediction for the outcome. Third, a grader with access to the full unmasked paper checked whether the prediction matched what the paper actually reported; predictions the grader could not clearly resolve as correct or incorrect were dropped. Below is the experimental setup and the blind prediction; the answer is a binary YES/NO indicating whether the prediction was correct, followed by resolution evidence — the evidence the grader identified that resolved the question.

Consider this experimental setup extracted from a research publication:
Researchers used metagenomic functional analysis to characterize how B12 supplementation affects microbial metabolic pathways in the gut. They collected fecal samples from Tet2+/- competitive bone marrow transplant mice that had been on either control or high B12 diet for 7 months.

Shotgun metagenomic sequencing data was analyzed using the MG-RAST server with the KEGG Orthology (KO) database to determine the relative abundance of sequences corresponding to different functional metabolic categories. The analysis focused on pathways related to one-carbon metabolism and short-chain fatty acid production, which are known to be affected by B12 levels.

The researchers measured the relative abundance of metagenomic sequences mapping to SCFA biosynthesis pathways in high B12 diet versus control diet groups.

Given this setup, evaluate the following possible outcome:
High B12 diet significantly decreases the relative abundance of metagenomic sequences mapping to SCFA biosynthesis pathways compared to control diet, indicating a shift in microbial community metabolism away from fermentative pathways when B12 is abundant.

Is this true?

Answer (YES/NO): YES